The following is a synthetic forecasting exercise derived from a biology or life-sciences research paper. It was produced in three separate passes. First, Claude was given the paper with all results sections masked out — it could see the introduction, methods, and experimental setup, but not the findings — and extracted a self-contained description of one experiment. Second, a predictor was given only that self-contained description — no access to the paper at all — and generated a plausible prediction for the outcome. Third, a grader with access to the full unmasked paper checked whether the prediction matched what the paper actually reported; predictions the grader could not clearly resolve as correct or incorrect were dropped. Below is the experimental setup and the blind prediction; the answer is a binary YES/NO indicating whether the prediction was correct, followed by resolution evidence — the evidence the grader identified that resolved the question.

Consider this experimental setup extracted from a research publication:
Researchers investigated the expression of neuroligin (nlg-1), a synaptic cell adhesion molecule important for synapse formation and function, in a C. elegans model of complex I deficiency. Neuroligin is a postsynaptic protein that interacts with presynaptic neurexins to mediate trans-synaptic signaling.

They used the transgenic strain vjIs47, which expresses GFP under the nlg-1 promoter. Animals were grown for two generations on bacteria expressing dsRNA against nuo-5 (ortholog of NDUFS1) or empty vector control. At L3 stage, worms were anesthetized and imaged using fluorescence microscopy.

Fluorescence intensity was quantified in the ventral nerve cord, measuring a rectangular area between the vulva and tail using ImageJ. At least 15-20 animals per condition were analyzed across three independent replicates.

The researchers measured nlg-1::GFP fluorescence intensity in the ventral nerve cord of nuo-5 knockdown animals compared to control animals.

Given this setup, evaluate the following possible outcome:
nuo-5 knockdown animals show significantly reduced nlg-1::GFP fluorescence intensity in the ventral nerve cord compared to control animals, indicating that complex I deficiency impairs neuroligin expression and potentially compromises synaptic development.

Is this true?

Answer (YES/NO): NO